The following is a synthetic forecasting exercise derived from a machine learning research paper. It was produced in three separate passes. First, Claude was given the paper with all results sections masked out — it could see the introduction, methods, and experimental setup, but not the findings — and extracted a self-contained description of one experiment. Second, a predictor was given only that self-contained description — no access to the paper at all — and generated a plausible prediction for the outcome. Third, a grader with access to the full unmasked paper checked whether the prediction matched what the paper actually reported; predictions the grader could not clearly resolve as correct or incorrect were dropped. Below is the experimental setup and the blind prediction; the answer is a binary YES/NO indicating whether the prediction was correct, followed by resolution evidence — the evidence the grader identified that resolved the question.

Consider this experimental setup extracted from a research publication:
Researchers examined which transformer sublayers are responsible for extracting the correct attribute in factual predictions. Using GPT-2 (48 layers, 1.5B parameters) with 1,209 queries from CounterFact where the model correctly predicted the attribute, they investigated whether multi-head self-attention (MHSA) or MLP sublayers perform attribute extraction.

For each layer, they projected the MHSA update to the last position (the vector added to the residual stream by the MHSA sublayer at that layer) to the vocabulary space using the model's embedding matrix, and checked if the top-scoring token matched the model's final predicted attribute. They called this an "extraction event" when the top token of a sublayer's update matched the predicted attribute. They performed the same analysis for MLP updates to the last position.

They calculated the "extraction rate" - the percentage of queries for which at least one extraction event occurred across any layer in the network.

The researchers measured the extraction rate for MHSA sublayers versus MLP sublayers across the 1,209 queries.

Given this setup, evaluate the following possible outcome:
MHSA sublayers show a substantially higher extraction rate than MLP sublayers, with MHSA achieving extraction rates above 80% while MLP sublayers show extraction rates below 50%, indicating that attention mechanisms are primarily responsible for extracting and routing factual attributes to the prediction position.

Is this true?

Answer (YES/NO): NO